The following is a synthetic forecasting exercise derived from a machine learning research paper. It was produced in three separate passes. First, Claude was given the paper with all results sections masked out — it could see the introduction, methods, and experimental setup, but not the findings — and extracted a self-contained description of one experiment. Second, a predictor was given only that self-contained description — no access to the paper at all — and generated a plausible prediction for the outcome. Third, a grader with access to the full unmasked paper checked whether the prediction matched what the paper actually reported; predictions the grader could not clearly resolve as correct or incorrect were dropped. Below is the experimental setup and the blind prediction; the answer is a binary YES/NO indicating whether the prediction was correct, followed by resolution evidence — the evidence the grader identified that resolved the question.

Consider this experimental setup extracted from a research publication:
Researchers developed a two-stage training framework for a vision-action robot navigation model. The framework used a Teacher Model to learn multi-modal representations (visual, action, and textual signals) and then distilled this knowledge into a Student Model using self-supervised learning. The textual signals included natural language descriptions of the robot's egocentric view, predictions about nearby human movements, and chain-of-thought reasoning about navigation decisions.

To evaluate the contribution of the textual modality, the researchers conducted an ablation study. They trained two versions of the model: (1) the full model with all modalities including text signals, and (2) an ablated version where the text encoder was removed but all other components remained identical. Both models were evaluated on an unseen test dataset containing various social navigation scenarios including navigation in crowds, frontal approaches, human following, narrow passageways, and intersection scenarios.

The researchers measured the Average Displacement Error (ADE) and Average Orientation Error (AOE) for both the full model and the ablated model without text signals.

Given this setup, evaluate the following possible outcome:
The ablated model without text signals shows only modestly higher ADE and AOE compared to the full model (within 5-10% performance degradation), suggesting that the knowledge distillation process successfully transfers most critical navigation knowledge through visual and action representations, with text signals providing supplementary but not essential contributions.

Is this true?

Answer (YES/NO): NO